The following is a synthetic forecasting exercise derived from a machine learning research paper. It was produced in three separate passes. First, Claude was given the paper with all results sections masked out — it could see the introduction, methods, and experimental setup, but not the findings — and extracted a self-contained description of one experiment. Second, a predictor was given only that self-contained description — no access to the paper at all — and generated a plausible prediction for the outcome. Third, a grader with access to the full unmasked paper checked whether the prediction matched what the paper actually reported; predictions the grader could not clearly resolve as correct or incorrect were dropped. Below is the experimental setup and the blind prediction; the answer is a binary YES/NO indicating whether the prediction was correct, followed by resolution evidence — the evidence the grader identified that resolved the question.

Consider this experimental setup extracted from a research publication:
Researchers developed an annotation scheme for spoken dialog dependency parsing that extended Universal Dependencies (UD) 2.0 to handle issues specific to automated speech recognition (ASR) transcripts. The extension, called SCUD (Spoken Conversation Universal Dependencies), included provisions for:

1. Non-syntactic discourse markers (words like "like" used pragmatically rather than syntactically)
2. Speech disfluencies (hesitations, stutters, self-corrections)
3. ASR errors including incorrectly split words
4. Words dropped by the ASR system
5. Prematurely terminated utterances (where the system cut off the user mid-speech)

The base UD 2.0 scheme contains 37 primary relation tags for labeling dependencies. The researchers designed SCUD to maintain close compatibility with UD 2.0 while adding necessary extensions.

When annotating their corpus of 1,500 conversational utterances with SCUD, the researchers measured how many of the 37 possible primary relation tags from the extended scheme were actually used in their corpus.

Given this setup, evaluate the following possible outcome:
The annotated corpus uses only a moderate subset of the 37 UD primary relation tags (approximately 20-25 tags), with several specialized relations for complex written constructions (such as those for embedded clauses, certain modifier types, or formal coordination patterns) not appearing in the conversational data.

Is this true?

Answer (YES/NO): NO